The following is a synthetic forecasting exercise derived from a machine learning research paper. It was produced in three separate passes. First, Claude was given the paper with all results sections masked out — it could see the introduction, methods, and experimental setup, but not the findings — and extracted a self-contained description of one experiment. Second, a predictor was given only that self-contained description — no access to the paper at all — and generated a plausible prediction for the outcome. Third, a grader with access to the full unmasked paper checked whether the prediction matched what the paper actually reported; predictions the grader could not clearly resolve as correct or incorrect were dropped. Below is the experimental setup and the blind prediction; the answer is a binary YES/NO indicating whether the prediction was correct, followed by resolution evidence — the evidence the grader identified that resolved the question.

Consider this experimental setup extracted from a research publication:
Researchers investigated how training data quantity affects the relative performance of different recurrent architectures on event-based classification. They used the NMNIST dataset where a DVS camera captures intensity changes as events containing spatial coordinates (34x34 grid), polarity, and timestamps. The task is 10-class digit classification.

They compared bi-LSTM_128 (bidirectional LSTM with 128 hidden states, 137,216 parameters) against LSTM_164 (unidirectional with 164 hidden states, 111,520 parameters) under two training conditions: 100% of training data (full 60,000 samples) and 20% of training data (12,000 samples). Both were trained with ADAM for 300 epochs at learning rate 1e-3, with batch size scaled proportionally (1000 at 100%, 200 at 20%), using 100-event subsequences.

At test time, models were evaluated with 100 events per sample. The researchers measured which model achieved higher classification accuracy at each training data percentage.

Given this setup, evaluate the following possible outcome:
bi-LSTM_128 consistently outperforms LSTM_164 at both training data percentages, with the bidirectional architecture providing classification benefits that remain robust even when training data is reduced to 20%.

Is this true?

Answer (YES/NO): NO